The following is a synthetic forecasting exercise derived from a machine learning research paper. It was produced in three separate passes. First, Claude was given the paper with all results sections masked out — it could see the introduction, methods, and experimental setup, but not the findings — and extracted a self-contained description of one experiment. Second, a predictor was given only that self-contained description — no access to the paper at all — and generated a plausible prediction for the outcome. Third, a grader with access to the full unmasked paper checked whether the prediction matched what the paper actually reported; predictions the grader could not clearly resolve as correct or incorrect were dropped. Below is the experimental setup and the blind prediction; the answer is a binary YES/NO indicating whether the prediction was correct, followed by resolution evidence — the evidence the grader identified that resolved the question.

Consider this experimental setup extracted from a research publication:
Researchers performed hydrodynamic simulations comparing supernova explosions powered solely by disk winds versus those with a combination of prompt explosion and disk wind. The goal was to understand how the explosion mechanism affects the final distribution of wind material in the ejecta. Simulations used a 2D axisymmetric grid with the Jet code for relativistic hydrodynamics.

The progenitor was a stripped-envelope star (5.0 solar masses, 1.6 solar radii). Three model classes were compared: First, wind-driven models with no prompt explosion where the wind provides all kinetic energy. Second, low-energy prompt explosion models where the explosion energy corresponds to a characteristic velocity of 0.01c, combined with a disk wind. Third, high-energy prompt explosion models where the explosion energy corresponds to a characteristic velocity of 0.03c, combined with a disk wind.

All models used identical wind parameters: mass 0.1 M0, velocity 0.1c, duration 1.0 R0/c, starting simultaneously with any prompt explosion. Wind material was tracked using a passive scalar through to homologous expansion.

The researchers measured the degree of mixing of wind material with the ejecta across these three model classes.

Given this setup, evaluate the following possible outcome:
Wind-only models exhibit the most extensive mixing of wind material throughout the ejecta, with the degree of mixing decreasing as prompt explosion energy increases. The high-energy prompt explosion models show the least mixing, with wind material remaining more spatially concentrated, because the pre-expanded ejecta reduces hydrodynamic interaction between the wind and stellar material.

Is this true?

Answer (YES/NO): YES